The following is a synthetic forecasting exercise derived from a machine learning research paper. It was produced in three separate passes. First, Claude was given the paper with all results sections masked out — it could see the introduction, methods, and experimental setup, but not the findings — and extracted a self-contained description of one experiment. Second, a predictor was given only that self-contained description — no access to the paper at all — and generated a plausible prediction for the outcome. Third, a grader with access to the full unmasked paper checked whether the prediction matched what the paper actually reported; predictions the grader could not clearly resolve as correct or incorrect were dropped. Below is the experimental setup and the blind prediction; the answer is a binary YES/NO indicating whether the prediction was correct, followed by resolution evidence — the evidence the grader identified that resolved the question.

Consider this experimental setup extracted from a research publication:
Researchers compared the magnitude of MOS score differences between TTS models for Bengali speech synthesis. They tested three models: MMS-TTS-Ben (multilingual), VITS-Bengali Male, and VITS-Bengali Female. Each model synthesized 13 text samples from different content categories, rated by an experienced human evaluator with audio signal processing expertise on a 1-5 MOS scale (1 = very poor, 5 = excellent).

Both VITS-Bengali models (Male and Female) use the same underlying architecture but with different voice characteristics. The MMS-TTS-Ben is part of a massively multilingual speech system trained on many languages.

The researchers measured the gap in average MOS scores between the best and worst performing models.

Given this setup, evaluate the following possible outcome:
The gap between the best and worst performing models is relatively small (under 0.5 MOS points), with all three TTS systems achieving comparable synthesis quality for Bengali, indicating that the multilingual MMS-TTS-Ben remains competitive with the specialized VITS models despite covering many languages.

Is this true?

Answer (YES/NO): NO